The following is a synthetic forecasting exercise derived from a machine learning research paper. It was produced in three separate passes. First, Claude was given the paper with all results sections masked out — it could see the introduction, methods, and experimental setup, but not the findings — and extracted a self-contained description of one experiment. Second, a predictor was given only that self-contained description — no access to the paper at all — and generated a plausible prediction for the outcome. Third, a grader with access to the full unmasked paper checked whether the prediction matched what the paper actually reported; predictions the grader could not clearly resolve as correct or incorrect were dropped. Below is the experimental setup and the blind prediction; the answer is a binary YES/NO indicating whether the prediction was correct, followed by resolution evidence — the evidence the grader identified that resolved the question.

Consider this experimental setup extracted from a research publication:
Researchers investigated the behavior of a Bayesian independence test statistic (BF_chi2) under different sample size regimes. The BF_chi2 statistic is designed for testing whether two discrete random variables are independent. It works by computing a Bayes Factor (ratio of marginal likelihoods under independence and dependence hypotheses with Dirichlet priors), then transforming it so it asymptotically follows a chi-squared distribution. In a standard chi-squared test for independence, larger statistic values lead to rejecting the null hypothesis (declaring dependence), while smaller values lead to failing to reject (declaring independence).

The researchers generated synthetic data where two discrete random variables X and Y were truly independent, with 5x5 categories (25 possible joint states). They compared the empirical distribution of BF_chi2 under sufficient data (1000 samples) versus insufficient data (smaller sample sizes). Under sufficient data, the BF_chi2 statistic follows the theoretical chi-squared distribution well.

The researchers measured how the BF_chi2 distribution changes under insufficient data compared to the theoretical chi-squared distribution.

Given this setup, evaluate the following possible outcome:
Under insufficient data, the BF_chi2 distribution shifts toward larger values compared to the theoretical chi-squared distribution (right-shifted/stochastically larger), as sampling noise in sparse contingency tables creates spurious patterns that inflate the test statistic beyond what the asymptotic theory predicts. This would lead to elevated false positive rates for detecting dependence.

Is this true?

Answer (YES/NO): NO